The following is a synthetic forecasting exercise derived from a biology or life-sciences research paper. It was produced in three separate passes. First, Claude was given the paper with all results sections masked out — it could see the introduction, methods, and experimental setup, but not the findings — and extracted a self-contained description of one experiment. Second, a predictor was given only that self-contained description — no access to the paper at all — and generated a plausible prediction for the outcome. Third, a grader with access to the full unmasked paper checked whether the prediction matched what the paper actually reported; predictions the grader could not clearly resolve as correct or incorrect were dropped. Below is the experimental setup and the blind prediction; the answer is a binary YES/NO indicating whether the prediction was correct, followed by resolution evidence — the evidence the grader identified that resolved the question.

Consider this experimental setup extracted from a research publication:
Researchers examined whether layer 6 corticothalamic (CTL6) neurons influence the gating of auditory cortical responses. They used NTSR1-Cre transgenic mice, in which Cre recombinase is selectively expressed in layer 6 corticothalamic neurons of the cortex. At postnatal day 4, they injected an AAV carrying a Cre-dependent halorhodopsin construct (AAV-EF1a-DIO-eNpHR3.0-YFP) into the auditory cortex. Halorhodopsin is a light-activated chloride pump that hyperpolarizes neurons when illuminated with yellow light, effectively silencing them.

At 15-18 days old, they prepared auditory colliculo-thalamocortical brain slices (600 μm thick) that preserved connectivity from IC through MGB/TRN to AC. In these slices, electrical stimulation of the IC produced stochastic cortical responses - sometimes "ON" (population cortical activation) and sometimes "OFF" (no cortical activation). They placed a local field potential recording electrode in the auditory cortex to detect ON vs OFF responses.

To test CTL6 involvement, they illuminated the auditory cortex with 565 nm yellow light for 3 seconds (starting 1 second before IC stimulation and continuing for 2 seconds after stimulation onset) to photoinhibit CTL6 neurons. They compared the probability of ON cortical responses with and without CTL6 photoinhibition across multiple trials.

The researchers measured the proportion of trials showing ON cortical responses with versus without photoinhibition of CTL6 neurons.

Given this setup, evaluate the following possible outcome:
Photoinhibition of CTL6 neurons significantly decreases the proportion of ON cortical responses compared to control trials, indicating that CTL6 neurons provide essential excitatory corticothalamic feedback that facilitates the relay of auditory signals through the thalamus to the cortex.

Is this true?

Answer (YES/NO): NO